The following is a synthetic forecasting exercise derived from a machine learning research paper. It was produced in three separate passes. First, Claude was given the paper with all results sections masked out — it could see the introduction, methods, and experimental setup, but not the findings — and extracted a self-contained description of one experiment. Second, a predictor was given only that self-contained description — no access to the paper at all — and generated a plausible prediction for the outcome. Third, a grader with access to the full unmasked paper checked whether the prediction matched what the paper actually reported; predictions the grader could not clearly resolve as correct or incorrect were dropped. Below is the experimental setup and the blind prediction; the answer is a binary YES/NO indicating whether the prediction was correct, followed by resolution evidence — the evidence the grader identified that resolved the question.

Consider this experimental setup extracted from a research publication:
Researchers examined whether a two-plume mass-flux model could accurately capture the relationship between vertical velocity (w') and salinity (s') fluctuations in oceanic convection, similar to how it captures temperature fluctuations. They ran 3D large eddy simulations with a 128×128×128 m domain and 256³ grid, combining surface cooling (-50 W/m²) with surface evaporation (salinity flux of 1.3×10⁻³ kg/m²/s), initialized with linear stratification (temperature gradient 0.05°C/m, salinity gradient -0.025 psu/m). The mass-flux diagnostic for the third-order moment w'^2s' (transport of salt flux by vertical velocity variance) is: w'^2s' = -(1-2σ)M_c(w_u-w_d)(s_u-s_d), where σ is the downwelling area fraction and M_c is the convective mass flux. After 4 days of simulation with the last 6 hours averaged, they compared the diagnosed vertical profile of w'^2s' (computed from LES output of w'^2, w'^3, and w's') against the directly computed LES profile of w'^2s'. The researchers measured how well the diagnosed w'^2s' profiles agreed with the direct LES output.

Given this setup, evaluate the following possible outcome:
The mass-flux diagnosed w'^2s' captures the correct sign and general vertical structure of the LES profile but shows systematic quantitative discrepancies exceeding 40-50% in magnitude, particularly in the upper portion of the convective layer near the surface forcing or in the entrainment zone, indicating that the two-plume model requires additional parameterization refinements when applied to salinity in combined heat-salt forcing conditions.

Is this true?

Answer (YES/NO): NO